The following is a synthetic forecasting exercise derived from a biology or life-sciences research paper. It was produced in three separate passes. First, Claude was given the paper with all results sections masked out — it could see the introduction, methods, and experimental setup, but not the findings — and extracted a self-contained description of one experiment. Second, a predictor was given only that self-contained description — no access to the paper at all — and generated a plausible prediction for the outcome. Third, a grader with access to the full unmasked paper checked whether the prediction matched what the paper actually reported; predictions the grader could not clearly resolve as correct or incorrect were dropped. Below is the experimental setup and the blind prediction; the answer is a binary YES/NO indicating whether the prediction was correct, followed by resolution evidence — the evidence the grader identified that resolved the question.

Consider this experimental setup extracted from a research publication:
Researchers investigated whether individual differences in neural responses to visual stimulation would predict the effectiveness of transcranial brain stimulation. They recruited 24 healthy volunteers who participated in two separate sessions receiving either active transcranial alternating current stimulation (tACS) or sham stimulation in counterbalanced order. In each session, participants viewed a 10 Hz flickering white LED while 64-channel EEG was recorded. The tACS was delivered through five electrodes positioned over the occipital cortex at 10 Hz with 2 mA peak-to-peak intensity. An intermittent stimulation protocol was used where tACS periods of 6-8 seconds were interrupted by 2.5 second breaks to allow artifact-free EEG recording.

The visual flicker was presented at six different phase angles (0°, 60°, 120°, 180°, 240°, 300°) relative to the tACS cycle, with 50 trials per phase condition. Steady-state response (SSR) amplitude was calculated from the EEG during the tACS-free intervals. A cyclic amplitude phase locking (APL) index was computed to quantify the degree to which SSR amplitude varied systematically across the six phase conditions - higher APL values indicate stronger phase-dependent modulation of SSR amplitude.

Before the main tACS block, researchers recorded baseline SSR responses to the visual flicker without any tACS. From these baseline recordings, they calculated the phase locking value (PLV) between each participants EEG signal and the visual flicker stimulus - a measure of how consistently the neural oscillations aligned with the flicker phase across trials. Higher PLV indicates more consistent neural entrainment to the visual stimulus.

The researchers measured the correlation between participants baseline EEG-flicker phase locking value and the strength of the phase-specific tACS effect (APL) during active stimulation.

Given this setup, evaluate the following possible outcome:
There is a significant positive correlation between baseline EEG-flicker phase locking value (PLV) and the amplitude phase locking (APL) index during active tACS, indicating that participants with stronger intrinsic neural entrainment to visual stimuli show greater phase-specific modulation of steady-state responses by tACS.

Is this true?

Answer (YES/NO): NO